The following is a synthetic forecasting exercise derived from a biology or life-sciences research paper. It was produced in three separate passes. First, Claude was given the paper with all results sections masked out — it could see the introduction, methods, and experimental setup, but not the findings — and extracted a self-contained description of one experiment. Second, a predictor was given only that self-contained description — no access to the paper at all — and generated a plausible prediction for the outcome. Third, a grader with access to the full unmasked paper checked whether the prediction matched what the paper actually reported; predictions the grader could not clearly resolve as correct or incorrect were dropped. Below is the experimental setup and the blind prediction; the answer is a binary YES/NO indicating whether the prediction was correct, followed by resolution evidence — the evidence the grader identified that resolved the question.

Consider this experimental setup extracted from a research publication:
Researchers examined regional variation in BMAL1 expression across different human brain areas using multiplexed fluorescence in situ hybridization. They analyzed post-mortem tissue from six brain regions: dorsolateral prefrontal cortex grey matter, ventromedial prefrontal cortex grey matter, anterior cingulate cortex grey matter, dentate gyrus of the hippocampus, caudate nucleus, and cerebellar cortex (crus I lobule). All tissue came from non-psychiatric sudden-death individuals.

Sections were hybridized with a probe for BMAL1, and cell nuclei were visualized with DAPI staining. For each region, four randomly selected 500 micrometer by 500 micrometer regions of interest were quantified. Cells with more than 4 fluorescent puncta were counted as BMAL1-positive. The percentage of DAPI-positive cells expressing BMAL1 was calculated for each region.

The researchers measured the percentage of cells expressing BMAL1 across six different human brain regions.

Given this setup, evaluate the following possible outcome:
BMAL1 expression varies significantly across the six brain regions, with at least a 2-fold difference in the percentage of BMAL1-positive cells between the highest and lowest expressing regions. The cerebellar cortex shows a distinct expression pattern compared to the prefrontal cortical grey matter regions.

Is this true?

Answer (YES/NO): YES